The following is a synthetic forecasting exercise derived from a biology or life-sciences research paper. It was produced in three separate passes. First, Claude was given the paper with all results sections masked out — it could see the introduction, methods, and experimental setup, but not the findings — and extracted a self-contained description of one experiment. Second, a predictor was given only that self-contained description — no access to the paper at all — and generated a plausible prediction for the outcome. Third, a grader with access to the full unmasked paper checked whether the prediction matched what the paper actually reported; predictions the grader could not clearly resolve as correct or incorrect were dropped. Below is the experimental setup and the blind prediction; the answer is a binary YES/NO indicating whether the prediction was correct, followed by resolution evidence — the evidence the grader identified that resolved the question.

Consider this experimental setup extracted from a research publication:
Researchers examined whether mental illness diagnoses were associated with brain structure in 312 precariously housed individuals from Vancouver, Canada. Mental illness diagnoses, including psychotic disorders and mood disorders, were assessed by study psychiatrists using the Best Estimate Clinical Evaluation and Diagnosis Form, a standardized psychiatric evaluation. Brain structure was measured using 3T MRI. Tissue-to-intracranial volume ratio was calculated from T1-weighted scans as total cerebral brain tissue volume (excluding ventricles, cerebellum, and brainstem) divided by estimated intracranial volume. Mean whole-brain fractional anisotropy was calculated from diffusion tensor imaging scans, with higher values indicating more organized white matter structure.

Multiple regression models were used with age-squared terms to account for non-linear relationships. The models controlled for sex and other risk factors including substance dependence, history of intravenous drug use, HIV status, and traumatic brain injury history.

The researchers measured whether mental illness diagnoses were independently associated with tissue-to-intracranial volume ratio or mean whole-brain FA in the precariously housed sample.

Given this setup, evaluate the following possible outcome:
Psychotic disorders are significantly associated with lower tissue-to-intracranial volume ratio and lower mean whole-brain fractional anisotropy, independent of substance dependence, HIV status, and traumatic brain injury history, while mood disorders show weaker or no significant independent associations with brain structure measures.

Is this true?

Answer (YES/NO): NO